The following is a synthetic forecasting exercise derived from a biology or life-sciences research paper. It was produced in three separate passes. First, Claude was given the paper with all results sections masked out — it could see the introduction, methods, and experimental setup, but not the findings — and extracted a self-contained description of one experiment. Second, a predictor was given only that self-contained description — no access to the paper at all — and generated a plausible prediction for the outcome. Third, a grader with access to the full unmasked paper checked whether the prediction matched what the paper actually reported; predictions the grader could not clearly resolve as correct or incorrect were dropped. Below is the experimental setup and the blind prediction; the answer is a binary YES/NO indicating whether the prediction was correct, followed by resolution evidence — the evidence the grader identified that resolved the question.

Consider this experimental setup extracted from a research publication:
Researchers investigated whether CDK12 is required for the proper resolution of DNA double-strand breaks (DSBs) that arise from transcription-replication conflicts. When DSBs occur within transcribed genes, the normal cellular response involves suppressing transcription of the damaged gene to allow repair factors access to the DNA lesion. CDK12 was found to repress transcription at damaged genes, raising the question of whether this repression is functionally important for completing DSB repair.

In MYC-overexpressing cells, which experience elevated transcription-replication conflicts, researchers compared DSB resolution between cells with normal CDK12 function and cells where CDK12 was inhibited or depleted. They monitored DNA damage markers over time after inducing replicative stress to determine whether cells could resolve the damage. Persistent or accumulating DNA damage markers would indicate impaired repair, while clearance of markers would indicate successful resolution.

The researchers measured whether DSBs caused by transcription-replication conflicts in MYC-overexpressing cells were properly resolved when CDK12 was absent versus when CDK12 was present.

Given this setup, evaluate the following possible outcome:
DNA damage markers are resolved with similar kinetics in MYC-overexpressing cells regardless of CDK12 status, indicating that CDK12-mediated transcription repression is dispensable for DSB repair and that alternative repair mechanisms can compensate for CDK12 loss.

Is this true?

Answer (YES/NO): NO